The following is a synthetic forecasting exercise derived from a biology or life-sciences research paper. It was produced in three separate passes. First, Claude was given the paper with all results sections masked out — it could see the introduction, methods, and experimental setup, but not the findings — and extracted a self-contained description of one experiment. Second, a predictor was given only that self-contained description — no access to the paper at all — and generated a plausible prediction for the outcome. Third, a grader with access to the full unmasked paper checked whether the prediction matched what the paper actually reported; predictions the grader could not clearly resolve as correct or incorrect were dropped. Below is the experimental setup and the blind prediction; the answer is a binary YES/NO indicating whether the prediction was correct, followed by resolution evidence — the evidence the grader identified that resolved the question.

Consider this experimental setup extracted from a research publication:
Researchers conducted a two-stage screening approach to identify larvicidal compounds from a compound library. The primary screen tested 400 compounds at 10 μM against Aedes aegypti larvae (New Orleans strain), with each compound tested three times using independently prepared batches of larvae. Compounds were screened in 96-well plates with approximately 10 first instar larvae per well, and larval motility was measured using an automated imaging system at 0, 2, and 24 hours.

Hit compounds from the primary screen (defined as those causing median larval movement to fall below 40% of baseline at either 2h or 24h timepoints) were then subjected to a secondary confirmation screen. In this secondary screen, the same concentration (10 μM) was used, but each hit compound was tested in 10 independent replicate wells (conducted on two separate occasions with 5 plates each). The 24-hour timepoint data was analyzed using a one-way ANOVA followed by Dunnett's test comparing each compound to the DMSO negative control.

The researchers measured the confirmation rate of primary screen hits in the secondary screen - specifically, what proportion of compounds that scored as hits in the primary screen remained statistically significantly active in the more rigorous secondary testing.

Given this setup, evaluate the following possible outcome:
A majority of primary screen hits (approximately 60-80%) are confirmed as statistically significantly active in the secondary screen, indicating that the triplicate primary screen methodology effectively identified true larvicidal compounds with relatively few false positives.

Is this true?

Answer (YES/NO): NO